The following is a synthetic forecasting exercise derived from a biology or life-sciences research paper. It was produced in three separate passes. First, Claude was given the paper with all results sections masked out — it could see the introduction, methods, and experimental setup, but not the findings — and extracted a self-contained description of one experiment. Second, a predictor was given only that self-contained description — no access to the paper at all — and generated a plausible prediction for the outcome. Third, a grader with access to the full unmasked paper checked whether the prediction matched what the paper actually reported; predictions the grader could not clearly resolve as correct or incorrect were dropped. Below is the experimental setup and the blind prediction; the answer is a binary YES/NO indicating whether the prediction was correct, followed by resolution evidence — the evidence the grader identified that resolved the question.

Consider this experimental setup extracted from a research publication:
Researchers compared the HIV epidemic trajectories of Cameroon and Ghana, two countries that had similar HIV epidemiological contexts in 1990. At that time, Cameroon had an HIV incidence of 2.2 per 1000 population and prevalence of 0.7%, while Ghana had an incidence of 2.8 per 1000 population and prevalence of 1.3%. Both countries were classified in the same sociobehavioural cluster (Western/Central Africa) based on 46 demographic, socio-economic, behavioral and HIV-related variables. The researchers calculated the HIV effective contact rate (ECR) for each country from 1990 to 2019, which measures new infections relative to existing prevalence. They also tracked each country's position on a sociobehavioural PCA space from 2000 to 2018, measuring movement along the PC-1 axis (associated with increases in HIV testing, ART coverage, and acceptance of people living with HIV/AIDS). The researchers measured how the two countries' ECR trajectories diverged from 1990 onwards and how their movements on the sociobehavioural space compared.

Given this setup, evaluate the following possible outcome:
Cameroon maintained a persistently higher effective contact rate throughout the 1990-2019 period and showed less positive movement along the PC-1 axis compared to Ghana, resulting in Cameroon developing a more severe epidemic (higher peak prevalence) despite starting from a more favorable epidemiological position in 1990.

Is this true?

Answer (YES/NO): NO